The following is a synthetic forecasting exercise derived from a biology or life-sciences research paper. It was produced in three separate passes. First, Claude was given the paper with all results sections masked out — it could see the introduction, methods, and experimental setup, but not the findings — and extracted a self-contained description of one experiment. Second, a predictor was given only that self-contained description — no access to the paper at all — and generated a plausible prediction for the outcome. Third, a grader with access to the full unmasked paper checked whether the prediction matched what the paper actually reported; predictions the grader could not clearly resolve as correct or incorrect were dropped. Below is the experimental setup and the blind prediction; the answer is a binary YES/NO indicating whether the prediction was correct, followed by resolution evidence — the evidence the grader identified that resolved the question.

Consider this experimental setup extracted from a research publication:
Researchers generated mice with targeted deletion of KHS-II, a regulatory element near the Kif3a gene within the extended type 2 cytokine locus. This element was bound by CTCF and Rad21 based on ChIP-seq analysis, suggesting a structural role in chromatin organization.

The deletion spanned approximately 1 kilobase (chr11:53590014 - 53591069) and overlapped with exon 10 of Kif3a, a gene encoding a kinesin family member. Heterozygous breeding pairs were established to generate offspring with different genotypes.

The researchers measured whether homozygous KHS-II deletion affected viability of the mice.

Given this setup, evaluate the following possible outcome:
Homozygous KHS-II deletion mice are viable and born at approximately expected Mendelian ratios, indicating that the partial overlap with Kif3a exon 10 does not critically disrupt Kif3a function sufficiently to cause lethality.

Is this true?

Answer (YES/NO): NO